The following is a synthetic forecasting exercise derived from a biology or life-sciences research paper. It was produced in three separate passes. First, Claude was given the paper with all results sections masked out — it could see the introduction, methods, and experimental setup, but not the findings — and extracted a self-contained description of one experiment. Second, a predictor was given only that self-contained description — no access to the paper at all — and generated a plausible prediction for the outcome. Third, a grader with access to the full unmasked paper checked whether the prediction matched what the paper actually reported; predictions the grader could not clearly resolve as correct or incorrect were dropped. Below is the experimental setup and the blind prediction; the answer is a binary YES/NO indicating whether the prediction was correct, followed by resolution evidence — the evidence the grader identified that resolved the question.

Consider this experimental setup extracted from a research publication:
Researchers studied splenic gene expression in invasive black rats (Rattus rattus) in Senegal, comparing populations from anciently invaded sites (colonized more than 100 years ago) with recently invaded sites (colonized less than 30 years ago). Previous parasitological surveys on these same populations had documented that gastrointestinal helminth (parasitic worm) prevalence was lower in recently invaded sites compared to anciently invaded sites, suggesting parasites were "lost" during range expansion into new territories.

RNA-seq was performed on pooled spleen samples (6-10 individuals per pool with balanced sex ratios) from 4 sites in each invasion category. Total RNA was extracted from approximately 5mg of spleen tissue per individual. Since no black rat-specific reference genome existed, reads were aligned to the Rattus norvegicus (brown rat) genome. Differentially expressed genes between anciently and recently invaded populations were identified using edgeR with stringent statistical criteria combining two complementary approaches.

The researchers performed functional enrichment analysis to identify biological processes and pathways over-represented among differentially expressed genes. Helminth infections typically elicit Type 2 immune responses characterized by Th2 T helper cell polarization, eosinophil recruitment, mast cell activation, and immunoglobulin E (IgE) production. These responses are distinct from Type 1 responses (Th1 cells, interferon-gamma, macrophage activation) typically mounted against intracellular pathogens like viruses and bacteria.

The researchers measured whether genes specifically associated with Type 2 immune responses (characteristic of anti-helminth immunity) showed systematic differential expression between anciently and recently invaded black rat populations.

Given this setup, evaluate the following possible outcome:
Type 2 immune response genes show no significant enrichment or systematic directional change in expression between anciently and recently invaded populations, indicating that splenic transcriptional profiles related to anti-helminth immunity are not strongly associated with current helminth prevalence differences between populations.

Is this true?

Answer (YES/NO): YES